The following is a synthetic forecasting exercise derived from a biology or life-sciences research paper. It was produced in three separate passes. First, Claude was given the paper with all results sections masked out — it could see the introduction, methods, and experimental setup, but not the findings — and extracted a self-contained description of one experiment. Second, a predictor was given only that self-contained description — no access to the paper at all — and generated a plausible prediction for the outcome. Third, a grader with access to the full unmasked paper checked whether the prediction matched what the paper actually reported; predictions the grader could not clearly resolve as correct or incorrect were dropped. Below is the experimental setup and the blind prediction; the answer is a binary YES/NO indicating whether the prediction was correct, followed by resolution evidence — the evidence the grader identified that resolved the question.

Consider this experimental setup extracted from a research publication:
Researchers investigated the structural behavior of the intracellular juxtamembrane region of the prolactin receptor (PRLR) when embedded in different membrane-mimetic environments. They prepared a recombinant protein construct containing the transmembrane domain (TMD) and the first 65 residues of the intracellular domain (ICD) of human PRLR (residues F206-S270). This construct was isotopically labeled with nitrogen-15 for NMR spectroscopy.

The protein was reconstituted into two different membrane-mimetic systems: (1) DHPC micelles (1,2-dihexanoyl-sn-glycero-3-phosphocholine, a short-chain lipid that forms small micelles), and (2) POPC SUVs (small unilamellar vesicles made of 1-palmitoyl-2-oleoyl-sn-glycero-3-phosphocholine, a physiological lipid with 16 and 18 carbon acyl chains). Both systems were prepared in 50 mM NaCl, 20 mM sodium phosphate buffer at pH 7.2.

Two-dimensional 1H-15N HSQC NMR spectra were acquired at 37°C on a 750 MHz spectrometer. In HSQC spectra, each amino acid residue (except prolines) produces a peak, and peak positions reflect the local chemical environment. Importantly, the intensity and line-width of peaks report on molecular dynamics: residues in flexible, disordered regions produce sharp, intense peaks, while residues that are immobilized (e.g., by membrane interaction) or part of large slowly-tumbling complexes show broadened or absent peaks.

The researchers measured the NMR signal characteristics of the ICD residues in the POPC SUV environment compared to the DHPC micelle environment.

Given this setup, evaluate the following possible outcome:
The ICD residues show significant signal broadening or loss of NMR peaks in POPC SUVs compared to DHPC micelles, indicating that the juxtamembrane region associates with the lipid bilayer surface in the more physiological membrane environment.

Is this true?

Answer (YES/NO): YES